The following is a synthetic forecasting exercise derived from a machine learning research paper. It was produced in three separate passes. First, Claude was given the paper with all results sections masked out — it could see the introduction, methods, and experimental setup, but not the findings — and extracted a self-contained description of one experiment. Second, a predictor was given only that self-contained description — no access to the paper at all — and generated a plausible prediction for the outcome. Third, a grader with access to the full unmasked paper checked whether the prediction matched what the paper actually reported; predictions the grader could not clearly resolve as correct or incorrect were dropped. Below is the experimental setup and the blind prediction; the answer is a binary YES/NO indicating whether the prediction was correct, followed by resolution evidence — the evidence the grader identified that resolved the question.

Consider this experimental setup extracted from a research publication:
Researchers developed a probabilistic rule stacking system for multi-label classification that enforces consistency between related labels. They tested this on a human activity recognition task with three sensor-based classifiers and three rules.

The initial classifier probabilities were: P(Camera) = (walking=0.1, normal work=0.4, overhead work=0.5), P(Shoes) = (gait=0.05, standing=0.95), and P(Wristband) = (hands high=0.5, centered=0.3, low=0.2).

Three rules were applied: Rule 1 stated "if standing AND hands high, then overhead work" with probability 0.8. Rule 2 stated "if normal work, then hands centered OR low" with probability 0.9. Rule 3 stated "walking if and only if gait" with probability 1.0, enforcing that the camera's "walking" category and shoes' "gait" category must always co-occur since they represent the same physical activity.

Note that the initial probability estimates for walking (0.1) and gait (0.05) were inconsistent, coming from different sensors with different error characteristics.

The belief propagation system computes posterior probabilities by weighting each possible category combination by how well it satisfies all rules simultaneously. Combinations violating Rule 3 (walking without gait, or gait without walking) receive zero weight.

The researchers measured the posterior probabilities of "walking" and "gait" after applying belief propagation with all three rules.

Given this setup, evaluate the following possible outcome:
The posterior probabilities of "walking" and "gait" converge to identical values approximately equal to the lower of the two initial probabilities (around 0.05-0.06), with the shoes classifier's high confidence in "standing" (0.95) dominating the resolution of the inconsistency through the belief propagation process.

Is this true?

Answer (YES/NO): NO